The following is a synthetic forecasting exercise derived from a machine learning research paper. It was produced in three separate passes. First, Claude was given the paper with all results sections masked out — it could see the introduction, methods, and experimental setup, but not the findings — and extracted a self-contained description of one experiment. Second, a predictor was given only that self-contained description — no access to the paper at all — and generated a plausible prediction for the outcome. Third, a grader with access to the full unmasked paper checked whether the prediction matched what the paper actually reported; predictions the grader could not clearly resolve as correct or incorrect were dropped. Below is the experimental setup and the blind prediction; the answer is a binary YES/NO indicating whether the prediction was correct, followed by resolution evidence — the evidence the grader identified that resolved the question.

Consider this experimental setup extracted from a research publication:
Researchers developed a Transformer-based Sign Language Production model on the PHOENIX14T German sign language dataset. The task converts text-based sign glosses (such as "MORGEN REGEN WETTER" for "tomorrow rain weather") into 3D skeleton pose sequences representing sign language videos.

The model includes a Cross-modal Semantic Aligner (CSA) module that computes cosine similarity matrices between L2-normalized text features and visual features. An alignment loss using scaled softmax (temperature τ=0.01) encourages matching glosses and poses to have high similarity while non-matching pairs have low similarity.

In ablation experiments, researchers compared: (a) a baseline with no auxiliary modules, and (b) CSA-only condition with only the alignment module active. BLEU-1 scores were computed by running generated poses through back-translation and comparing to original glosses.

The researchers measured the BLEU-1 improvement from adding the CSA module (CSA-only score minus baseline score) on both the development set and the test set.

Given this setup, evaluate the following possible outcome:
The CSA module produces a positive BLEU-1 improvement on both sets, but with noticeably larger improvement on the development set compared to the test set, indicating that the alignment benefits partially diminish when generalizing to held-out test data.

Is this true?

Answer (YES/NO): NO